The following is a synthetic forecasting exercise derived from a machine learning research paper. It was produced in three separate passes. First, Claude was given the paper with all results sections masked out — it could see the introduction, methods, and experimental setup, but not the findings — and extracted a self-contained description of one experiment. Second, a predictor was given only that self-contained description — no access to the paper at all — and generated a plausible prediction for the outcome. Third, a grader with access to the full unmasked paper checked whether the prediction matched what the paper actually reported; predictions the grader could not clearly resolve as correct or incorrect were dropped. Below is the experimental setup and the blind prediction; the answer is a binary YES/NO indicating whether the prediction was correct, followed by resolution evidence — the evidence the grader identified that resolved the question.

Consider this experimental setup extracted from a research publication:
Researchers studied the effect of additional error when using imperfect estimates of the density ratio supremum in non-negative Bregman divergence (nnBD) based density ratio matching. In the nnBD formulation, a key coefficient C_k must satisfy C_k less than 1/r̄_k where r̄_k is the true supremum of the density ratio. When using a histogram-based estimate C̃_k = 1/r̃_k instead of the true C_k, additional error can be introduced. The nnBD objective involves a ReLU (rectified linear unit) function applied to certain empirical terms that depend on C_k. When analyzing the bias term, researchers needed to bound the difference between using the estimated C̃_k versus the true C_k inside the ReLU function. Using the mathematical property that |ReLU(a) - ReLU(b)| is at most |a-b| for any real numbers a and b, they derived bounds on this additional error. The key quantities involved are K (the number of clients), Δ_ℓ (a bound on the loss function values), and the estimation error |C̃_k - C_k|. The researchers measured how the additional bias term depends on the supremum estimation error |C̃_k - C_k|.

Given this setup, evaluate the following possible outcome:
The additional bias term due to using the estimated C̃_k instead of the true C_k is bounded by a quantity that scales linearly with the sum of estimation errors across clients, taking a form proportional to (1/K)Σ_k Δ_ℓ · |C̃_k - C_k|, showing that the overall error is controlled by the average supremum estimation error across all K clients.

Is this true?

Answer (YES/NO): NO